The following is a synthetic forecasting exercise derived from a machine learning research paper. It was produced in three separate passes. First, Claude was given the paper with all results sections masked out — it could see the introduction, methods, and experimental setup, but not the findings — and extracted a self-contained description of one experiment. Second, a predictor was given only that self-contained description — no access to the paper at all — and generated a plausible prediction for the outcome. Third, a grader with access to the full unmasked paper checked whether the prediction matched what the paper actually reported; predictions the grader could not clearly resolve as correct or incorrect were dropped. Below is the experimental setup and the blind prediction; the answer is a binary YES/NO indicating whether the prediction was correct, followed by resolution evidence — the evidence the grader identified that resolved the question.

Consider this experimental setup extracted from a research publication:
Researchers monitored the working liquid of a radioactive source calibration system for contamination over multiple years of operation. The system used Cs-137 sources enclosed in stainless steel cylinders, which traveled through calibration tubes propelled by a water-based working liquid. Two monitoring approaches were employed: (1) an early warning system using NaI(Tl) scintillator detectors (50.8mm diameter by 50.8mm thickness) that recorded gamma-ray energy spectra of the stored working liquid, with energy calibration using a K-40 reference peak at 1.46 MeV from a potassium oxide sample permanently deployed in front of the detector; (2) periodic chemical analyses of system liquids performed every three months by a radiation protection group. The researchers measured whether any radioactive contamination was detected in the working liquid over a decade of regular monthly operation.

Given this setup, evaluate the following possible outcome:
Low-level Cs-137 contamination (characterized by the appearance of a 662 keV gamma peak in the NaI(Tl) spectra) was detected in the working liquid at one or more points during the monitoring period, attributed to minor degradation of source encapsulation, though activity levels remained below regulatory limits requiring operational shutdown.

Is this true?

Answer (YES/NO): NO